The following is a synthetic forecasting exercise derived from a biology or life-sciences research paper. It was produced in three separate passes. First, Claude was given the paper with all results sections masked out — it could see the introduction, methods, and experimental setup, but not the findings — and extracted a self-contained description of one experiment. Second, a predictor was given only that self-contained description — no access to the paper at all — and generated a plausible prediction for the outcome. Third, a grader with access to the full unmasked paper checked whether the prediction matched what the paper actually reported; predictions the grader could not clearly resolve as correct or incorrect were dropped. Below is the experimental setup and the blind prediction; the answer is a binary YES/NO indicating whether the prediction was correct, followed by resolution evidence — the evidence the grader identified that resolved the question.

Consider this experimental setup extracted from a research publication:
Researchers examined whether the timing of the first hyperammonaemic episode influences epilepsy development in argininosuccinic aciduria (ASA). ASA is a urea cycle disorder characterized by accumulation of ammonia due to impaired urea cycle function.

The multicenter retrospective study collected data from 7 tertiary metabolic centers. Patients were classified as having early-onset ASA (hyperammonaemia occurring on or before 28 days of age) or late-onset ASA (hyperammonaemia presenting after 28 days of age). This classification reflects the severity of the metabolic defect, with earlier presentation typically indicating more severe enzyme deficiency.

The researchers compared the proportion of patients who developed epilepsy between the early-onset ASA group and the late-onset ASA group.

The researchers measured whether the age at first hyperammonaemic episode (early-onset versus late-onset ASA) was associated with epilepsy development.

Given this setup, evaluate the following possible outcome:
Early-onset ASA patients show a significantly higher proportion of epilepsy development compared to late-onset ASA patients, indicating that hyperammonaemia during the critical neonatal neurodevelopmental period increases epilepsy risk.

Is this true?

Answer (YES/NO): NO